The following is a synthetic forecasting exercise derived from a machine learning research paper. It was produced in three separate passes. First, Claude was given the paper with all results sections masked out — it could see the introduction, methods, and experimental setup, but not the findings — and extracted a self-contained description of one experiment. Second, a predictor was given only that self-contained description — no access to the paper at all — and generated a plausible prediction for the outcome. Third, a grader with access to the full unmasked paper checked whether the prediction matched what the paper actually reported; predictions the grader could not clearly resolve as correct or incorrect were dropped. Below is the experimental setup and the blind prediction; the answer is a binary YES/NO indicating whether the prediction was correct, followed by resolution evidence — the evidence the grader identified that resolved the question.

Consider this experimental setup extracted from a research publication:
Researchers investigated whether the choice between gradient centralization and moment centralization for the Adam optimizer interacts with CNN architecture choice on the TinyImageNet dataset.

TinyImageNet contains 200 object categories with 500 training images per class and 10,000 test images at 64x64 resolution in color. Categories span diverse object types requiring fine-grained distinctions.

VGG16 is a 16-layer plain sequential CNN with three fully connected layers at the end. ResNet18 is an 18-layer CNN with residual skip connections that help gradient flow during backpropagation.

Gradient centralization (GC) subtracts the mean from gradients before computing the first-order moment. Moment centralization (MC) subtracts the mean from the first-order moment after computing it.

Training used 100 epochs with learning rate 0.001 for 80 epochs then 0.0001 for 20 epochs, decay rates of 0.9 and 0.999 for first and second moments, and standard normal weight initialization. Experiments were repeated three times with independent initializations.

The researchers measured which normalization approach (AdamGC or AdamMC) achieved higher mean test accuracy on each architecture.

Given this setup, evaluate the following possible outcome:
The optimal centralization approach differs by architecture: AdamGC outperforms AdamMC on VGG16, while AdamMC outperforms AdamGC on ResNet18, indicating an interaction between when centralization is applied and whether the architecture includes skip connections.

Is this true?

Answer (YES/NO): YES